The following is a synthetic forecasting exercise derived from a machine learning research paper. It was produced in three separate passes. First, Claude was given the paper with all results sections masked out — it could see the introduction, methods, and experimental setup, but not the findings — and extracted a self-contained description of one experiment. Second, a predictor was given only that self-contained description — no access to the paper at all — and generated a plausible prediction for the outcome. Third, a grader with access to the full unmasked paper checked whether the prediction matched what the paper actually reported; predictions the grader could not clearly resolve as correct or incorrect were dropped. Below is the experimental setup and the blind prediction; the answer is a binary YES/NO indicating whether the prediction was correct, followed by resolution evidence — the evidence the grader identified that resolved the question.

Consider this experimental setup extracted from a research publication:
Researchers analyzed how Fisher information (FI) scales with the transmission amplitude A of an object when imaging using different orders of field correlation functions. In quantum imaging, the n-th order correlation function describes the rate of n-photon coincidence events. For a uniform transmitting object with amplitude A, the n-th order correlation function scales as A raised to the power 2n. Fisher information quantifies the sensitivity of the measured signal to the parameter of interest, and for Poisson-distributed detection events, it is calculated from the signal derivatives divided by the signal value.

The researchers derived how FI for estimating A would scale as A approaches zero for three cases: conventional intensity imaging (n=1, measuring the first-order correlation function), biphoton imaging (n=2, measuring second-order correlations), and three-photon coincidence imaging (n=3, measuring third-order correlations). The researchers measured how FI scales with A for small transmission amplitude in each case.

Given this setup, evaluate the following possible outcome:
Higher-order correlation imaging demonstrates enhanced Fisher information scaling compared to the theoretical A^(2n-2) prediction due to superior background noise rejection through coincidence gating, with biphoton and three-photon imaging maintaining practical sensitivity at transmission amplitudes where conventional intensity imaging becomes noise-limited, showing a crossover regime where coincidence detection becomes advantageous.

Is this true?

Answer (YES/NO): NO